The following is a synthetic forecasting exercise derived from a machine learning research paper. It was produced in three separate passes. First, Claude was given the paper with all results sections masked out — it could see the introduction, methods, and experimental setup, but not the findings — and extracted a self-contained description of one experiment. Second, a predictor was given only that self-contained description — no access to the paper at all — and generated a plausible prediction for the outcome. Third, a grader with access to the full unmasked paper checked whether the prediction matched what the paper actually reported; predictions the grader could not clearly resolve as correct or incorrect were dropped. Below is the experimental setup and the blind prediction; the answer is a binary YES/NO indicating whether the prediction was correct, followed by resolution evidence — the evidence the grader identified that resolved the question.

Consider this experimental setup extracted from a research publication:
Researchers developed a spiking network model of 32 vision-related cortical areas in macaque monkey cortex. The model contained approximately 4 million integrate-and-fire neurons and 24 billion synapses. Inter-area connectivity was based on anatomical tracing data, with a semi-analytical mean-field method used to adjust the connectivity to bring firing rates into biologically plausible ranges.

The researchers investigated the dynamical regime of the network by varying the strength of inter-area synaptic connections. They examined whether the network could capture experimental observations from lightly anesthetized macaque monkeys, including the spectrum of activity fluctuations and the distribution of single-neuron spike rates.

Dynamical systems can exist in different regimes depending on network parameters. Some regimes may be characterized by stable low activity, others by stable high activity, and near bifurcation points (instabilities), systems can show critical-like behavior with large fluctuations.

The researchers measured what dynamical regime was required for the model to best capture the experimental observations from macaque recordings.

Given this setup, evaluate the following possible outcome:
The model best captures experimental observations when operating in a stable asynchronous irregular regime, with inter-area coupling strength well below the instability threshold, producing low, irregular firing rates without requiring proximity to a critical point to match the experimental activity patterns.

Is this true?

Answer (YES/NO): NO